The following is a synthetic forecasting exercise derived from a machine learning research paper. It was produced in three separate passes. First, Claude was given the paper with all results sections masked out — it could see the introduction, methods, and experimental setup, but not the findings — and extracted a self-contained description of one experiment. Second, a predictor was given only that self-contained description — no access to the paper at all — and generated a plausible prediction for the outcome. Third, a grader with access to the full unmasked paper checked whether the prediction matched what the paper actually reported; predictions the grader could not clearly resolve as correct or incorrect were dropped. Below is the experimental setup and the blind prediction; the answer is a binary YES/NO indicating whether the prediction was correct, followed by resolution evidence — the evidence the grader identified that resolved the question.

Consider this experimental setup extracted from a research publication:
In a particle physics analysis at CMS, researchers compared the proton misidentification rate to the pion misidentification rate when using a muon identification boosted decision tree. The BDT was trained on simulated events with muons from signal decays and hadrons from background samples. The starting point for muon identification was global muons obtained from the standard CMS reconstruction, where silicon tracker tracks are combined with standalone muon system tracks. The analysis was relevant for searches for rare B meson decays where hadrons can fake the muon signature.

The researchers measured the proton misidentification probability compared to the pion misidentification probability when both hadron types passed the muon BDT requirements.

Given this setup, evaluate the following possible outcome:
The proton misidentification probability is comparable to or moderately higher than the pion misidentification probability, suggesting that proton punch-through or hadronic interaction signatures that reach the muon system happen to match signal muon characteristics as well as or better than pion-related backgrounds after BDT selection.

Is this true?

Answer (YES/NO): NO